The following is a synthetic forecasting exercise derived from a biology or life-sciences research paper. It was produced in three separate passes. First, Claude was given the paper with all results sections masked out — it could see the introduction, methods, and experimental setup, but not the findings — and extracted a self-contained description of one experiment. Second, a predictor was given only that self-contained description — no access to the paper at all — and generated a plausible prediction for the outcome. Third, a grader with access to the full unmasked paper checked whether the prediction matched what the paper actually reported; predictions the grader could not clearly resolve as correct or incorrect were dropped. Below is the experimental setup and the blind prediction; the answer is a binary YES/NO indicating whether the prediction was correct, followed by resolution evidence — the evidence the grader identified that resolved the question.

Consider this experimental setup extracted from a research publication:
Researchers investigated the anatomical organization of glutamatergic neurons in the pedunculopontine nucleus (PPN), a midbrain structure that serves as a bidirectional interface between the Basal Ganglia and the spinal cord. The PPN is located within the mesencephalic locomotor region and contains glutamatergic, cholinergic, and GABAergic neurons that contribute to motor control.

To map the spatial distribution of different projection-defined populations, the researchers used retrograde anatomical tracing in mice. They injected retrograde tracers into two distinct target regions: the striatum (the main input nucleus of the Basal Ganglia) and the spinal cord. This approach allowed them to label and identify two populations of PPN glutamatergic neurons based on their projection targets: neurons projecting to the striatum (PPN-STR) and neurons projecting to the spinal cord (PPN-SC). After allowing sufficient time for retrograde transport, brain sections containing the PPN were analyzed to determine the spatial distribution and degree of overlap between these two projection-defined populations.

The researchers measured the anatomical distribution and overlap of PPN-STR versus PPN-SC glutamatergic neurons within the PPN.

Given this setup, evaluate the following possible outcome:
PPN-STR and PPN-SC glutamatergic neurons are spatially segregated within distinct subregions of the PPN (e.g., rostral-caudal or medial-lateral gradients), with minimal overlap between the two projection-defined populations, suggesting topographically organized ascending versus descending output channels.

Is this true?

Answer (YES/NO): YES